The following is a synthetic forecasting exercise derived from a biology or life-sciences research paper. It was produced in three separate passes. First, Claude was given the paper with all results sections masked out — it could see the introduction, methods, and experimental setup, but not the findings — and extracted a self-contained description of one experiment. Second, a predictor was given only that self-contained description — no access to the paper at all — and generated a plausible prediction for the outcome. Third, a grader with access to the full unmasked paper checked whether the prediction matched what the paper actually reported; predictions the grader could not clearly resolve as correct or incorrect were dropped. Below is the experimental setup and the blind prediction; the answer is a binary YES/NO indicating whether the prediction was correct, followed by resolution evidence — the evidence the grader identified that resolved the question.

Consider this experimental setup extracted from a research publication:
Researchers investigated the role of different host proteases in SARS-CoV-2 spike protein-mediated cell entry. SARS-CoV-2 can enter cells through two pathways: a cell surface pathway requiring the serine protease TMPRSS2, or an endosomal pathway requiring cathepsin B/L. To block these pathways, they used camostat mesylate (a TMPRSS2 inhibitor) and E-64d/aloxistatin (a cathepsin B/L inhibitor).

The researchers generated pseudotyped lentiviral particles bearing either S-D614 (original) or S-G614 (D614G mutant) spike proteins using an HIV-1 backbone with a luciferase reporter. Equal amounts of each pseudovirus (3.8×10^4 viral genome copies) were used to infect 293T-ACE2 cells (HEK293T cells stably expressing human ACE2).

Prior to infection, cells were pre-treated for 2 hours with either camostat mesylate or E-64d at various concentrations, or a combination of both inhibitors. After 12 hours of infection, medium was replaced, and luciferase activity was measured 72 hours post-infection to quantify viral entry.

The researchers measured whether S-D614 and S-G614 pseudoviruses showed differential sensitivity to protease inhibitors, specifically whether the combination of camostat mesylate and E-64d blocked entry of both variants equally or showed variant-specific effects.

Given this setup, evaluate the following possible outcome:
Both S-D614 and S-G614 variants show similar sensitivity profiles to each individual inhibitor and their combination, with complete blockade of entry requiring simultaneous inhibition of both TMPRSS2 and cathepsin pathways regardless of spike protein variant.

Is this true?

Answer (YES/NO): NO